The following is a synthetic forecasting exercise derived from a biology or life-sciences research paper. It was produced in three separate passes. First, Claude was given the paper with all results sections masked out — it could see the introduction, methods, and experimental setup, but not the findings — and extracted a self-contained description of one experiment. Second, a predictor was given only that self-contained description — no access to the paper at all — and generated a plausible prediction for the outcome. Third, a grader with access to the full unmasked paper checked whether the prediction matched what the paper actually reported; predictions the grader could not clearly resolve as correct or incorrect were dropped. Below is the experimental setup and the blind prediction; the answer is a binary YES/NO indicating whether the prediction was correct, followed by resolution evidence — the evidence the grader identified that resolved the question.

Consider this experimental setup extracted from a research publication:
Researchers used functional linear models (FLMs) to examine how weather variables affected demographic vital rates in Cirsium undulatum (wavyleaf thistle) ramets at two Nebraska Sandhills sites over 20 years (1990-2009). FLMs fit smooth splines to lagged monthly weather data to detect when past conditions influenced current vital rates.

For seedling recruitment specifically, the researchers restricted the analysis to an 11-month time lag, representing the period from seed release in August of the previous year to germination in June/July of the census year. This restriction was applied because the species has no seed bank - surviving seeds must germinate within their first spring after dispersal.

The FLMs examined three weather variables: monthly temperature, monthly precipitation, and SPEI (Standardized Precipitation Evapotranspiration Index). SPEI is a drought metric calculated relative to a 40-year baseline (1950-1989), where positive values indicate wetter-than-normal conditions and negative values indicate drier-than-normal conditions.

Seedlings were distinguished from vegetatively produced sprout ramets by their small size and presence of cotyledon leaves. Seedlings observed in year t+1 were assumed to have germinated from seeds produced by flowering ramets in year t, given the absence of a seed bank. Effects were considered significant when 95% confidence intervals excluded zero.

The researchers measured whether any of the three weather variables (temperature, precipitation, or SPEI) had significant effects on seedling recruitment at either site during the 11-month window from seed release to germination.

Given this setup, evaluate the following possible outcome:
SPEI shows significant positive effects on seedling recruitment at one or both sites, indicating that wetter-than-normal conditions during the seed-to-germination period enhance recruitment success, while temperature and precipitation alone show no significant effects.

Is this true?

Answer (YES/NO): NO